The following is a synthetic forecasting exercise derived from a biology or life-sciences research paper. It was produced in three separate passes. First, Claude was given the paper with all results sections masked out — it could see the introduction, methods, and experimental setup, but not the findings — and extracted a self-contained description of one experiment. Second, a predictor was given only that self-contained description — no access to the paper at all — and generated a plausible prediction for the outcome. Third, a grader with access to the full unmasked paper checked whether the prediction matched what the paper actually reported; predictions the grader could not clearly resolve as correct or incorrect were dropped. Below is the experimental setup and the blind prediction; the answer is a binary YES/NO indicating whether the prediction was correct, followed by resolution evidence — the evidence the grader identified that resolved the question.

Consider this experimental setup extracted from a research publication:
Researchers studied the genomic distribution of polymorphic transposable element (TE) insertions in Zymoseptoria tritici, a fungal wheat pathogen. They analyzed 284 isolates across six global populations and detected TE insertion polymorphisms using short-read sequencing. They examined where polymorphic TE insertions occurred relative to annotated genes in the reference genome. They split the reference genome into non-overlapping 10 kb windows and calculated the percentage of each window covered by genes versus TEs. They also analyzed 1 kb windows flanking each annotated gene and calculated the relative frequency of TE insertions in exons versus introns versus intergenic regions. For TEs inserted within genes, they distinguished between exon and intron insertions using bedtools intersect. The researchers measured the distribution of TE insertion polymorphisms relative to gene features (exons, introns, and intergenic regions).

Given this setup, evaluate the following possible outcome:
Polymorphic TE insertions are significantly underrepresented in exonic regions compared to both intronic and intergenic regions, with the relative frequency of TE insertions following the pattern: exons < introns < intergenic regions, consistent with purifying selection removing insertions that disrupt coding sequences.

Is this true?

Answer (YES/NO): NO